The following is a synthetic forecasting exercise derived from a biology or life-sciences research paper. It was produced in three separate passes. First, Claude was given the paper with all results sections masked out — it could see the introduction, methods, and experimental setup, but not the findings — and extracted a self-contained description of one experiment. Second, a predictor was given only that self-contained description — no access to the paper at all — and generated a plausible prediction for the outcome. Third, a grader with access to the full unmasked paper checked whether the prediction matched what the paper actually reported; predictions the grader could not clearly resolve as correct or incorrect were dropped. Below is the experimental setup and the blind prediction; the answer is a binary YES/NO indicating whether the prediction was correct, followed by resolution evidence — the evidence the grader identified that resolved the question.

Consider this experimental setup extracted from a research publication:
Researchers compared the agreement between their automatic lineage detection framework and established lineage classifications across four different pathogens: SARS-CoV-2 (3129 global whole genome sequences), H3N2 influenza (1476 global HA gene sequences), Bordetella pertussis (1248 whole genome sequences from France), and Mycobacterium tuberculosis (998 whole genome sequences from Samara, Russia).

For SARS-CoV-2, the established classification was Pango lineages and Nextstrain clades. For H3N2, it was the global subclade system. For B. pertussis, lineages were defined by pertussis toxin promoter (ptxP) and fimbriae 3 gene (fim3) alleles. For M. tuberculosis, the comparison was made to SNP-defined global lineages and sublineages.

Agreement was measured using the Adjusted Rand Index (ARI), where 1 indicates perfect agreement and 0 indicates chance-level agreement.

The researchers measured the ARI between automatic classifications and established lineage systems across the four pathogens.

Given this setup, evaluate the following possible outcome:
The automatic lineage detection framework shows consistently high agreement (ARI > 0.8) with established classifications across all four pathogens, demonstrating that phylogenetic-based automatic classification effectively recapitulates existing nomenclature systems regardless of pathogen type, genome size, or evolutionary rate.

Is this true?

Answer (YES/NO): NO